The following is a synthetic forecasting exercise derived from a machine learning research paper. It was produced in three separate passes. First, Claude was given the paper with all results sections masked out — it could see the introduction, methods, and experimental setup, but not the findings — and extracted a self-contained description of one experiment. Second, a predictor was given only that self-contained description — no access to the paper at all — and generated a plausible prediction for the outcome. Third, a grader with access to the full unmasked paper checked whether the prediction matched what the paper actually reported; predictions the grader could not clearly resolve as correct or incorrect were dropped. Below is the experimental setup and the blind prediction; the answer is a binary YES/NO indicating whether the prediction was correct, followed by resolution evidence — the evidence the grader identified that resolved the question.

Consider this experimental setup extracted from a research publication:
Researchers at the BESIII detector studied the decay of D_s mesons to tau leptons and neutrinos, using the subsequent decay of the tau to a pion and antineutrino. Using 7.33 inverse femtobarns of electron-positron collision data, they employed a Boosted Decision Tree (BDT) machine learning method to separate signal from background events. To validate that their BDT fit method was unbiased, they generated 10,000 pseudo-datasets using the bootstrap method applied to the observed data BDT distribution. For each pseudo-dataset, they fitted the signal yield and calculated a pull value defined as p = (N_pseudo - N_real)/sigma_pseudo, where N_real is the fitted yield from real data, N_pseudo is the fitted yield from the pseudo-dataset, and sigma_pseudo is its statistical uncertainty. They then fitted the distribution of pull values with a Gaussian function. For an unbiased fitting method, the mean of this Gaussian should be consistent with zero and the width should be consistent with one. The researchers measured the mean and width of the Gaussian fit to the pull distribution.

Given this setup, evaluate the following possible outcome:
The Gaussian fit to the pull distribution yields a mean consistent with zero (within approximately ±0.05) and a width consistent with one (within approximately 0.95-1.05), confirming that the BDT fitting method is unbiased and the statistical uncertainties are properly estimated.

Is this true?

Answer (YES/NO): YES